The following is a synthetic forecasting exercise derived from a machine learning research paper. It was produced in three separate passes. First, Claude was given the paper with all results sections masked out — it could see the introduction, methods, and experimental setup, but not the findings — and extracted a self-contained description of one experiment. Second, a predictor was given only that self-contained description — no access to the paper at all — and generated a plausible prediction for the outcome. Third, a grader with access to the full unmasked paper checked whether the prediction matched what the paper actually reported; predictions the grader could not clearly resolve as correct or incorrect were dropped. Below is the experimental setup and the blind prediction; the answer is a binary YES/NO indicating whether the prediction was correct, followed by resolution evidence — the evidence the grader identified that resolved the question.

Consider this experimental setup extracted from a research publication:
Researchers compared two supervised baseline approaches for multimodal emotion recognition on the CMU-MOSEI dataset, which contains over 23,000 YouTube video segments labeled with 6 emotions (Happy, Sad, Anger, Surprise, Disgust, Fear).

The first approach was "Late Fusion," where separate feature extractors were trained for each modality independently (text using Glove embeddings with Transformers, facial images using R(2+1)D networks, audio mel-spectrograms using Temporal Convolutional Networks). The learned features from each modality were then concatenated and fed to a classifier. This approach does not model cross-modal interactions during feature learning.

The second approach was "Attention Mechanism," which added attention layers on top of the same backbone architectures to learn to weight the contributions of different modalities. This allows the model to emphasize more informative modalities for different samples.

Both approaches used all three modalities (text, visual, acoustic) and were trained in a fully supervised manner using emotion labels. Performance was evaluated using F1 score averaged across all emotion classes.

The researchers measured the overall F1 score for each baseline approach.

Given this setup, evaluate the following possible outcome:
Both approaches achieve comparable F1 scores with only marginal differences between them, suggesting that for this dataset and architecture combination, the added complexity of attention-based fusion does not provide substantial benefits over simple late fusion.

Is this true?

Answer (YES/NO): NO